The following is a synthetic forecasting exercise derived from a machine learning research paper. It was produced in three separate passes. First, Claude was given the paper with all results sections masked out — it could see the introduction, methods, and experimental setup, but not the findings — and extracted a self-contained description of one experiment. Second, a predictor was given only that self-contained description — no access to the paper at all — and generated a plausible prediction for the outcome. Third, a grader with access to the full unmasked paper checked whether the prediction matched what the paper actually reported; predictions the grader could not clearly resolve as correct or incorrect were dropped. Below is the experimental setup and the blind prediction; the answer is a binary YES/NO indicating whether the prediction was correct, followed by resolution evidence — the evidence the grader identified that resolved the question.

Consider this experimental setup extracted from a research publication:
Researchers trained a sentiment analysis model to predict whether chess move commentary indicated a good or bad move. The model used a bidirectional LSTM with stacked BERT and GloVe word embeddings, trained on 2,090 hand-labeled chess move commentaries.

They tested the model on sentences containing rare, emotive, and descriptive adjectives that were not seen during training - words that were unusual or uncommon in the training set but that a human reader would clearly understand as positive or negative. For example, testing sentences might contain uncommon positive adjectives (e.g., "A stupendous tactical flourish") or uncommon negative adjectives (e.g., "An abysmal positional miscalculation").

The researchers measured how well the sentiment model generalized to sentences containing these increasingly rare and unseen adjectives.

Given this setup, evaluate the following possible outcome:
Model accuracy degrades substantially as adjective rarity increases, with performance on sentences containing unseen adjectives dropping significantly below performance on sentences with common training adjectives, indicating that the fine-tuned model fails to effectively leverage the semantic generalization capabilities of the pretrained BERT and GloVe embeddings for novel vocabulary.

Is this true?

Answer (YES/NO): YES